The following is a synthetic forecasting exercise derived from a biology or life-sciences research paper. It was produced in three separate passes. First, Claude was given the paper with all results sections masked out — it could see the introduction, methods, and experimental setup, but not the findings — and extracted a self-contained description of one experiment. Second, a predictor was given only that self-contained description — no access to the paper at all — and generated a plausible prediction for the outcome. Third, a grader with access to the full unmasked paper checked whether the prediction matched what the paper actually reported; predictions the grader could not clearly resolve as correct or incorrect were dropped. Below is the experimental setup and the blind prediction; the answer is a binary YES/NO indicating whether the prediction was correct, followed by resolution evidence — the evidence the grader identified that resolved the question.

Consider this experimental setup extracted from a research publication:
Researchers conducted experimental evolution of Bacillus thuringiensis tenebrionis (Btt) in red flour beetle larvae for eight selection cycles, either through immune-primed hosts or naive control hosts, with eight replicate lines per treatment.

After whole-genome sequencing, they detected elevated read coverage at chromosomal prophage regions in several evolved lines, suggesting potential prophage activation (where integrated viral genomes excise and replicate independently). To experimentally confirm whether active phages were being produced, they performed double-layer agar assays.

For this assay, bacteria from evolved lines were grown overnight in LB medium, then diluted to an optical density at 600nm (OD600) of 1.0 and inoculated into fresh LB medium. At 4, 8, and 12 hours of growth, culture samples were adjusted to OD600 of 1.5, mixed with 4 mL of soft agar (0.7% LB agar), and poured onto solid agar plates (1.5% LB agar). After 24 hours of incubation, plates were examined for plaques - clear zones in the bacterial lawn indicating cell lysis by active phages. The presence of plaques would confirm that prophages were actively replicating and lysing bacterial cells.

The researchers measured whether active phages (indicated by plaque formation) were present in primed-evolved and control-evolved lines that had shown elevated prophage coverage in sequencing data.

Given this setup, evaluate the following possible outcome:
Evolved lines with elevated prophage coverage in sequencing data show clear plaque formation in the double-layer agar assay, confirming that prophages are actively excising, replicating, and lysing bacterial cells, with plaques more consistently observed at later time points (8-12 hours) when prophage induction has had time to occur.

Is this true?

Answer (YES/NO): NO